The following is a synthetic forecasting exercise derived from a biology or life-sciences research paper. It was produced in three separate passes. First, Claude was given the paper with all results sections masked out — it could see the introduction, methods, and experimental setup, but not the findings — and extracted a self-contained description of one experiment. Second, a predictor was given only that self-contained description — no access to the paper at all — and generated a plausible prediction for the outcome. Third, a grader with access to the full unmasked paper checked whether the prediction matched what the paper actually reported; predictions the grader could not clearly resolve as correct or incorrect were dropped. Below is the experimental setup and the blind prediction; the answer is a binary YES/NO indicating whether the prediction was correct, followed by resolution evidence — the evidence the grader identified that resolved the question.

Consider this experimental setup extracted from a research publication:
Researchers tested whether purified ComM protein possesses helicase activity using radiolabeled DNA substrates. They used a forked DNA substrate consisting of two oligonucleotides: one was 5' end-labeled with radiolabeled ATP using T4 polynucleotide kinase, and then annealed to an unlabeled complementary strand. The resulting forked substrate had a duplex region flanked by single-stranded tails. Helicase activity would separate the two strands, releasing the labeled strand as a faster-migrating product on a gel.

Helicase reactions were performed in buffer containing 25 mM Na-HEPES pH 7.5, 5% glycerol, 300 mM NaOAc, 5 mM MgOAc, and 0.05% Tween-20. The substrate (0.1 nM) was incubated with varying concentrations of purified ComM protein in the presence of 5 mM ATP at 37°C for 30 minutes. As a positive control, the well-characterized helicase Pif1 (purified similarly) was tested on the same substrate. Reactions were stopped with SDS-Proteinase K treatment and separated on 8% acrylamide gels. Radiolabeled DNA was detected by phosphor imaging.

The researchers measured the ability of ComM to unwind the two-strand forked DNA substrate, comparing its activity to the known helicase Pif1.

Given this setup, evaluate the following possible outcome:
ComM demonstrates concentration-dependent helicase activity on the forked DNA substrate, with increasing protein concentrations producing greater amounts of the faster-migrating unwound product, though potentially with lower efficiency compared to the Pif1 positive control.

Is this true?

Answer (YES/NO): YES